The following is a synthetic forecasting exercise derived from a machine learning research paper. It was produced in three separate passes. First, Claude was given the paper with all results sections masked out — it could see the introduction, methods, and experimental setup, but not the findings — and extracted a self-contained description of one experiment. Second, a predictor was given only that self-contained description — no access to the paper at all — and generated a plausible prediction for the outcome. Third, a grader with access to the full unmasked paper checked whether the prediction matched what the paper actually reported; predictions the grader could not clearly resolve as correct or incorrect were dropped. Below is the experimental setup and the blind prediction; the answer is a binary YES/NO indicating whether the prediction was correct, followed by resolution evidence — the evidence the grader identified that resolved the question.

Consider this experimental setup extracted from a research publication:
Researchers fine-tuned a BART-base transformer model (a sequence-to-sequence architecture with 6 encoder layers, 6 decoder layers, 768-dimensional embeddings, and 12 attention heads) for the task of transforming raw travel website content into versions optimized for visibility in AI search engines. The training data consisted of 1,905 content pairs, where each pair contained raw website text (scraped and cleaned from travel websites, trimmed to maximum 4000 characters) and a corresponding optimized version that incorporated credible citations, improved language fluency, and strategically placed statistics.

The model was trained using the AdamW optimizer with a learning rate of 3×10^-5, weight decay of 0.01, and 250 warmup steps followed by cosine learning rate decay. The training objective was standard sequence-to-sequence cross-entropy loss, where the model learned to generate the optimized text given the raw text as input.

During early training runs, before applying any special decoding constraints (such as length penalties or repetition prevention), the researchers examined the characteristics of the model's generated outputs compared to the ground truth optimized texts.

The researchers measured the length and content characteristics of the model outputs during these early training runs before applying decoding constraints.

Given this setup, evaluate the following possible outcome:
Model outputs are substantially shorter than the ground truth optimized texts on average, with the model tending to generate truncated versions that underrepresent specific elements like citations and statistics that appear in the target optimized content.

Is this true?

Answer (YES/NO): NO